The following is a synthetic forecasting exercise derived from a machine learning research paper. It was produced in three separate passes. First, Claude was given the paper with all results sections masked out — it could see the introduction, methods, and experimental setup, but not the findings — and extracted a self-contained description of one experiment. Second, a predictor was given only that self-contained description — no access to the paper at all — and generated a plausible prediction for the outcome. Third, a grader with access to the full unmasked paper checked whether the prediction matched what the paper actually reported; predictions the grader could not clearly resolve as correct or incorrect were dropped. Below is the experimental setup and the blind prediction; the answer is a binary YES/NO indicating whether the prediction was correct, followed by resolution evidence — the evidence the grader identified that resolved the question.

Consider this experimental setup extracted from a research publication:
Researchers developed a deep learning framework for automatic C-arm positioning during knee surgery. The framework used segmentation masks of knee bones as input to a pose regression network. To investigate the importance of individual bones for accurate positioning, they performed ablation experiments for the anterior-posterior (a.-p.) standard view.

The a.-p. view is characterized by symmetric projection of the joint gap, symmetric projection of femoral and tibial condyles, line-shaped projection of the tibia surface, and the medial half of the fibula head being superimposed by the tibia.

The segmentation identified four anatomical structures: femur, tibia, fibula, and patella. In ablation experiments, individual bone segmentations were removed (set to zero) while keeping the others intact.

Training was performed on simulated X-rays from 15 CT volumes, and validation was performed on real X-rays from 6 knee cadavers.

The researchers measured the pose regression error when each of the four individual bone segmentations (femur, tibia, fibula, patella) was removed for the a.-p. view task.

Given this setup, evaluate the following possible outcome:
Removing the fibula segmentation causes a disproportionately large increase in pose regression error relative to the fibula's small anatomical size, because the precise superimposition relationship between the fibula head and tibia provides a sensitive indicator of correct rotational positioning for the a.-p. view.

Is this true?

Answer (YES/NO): NO